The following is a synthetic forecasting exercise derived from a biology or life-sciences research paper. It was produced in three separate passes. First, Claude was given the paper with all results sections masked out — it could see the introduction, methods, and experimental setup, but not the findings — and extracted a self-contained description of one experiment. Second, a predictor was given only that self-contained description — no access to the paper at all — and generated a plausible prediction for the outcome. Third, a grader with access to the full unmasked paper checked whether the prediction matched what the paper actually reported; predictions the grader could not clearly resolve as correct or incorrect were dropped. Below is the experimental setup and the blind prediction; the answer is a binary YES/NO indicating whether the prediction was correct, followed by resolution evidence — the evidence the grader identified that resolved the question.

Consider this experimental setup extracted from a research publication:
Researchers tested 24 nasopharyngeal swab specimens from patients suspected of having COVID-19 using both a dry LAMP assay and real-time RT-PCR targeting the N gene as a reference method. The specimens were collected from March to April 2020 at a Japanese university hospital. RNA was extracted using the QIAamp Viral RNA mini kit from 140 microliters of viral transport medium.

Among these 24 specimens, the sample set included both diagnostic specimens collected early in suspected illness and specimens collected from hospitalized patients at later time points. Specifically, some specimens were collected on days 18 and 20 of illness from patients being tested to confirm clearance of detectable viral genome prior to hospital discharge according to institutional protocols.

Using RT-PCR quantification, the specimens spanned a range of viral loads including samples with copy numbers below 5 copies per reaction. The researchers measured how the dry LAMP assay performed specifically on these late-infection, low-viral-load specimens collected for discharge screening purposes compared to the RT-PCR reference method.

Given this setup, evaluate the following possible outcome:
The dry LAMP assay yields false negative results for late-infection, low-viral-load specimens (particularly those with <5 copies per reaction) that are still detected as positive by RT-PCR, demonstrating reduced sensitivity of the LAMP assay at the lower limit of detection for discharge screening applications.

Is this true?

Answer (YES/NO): YES